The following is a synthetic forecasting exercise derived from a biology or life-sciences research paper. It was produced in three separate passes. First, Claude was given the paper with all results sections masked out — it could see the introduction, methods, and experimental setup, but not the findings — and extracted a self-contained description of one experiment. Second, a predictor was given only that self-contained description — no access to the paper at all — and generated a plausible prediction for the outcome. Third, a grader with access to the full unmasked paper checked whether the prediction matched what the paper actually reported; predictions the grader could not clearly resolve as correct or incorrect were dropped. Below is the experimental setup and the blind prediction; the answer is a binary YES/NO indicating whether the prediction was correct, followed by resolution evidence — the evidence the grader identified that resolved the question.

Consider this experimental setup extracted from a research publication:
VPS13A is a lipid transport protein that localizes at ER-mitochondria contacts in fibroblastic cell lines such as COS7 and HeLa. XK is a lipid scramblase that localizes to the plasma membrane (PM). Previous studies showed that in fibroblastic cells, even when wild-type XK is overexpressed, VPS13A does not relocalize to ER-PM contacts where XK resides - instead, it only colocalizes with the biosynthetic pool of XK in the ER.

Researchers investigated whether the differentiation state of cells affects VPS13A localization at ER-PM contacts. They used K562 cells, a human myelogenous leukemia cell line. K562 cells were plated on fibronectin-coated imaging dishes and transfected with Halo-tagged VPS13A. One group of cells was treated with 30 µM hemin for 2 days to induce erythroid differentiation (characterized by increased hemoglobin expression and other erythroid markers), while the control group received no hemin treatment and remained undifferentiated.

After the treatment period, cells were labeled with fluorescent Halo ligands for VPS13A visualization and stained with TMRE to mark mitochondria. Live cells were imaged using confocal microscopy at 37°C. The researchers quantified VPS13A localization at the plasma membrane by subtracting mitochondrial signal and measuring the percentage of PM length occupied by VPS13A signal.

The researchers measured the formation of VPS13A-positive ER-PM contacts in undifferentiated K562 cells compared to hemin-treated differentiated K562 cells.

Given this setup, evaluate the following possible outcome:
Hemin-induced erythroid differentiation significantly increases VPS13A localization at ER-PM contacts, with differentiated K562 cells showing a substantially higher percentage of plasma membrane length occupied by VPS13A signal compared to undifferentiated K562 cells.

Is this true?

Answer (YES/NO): YES